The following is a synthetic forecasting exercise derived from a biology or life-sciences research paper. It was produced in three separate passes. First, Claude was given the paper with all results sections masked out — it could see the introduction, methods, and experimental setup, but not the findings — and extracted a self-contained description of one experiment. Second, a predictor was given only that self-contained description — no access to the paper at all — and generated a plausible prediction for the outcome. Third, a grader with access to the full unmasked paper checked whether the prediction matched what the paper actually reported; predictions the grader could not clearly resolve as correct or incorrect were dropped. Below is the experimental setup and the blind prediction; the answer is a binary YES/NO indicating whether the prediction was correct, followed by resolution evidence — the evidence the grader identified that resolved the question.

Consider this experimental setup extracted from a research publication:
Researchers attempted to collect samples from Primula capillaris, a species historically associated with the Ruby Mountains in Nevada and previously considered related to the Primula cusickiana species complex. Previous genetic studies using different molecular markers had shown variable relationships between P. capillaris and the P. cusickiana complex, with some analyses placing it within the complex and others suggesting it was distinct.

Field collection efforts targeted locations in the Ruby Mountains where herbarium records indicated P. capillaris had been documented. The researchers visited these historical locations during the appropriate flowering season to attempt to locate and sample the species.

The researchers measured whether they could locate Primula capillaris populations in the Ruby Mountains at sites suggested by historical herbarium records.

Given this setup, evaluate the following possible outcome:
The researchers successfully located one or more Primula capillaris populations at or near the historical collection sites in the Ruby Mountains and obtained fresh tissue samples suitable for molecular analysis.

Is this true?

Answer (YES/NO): NO